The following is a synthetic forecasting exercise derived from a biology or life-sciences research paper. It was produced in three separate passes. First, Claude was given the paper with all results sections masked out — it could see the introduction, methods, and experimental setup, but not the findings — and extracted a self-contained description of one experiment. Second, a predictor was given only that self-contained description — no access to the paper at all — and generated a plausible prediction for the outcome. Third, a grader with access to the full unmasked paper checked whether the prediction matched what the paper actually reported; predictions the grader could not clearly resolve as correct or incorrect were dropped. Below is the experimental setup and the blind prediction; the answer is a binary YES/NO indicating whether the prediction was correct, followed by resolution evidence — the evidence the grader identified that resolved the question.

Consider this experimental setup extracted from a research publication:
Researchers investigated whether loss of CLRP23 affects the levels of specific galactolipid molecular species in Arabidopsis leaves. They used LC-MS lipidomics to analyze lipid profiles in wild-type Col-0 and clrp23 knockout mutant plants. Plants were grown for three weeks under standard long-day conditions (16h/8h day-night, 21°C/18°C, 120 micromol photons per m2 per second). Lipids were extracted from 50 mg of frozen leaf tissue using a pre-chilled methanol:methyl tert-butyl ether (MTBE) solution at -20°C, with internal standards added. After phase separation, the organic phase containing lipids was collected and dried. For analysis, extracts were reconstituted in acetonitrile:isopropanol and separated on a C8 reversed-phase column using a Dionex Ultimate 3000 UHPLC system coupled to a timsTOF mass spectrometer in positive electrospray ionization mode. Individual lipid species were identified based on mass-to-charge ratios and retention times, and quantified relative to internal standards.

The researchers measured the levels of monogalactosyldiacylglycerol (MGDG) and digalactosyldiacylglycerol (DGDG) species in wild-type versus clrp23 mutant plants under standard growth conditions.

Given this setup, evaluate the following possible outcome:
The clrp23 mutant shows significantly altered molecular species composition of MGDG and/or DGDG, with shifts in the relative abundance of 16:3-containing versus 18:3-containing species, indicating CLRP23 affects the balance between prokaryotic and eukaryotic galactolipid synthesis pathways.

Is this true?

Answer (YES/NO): NO